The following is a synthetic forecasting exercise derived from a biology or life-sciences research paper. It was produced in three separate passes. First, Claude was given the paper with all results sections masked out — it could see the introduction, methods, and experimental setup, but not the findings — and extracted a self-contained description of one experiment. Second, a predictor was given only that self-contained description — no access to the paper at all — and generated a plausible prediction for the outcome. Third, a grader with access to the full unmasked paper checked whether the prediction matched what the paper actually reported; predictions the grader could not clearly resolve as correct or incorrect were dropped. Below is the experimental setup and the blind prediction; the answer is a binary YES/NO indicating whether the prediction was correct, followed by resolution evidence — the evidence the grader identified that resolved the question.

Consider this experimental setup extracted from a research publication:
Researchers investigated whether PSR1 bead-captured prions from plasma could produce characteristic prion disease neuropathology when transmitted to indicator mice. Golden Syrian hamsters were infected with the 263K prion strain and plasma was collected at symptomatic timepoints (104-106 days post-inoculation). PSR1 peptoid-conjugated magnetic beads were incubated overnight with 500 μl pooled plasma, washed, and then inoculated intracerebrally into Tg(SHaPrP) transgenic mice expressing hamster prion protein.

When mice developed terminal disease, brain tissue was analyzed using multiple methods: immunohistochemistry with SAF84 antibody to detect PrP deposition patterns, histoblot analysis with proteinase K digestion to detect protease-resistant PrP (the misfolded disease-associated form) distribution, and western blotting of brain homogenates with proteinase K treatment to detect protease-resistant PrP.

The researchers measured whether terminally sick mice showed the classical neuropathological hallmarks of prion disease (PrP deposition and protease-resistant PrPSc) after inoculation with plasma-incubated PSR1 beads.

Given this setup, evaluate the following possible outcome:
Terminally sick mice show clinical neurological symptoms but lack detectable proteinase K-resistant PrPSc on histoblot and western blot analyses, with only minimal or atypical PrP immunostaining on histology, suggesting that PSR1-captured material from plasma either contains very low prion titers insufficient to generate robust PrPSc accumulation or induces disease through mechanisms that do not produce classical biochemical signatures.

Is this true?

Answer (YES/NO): NO